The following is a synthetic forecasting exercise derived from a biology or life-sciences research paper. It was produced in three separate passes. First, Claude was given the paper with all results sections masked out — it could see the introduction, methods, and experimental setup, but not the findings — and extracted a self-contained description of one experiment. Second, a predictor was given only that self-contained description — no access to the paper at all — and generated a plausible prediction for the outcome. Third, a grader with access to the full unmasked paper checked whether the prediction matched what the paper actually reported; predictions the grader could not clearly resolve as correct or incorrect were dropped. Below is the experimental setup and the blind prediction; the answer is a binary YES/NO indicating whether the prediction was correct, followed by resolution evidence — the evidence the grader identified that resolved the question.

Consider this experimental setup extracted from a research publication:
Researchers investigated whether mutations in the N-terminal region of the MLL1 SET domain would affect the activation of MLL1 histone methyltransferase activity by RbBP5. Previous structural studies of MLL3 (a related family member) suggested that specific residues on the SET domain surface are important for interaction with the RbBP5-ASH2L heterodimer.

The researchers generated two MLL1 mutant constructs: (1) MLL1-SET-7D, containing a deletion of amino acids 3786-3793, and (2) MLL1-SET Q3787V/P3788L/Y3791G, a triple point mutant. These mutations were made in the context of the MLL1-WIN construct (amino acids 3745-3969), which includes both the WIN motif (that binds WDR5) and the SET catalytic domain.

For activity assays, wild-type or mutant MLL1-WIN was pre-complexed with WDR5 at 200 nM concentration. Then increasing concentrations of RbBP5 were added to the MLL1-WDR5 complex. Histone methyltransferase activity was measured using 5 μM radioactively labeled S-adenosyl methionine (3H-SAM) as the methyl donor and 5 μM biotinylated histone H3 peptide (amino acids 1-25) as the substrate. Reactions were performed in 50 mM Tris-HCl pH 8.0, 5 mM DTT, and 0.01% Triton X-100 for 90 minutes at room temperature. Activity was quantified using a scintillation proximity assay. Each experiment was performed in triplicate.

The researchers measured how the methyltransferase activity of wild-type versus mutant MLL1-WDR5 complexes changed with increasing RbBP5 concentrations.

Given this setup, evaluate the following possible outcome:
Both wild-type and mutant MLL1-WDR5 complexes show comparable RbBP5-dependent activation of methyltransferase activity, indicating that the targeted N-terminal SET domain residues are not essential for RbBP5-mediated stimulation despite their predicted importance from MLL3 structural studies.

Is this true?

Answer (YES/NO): NO